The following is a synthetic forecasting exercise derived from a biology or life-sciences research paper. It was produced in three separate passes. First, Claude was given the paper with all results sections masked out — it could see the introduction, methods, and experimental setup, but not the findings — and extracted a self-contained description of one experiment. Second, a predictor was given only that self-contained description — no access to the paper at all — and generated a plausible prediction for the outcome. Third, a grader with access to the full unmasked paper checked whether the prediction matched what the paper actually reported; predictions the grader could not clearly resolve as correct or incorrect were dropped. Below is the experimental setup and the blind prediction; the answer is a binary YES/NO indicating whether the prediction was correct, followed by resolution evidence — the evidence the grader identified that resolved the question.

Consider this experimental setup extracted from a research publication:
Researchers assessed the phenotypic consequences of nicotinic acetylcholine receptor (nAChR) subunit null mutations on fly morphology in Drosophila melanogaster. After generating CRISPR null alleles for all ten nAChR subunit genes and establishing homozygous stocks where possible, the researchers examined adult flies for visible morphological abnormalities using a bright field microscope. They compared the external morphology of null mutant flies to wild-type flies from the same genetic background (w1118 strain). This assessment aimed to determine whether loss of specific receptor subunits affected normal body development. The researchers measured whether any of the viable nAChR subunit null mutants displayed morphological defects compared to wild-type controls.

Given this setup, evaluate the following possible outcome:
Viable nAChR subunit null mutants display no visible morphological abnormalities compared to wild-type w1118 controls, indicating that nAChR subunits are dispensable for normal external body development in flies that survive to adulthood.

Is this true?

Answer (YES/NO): NO